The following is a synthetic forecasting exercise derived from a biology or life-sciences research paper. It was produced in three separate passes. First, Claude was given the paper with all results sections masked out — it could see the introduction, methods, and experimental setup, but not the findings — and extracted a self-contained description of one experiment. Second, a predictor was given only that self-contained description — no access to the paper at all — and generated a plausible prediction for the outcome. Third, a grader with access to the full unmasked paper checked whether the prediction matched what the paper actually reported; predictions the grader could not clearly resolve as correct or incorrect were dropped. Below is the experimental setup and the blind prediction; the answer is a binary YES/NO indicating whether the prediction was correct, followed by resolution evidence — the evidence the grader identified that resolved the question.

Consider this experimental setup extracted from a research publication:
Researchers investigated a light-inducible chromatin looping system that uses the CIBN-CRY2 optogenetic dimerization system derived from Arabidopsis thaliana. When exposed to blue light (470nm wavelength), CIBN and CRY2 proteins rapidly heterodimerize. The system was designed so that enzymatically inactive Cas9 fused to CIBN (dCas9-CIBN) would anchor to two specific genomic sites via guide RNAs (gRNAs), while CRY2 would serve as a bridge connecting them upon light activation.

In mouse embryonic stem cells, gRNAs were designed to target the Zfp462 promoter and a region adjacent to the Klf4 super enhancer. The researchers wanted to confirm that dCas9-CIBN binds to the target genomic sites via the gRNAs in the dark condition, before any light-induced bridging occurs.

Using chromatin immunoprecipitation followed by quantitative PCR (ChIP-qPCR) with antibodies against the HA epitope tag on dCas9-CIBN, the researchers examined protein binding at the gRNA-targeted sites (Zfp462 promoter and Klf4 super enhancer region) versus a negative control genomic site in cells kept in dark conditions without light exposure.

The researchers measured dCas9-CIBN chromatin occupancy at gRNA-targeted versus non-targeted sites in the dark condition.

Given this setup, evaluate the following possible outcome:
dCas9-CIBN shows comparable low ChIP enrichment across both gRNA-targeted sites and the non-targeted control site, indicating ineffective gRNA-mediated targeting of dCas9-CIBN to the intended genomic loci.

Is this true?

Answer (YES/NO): NO